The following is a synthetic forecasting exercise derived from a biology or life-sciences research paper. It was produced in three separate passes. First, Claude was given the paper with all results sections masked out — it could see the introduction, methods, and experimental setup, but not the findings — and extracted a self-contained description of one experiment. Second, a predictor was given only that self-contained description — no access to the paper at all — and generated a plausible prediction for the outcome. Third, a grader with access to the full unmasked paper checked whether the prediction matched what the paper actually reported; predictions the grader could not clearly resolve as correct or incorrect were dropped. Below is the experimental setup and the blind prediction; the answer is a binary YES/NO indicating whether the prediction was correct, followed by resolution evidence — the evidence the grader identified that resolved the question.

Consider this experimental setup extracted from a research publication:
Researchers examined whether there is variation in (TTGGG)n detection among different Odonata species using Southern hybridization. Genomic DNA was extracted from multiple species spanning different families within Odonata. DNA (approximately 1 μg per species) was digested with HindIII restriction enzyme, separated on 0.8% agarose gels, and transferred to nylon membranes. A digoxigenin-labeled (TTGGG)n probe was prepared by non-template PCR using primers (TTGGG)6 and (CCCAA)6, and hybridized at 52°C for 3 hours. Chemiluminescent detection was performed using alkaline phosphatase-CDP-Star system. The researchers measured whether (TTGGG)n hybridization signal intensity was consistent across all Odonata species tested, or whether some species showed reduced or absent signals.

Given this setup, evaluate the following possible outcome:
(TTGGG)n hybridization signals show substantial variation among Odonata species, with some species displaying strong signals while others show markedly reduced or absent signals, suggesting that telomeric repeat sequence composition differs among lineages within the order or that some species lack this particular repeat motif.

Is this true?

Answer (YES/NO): YES